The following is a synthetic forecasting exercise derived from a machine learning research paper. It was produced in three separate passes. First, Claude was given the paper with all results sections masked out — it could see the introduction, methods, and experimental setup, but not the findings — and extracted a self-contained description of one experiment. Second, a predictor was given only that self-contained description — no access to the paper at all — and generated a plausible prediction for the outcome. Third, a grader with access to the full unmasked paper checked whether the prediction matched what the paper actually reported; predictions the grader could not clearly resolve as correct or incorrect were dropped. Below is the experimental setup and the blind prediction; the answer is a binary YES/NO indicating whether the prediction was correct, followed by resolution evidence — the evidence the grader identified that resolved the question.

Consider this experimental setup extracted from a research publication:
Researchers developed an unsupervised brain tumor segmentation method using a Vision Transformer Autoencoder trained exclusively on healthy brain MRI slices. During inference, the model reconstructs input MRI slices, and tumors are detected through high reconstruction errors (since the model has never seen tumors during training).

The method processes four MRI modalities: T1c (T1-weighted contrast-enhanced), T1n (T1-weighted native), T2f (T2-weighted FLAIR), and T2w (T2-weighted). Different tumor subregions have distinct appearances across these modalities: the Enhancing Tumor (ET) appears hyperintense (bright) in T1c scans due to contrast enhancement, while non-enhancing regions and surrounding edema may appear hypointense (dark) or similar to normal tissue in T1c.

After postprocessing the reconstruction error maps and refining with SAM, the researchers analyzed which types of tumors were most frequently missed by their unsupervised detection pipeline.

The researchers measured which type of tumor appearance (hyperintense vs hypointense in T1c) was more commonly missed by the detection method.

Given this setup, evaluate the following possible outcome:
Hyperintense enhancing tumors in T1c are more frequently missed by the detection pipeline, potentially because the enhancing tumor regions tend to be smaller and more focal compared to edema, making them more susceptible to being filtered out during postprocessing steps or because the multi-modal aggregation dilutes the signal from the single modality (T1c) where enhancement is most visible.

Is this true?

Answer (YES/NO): NO